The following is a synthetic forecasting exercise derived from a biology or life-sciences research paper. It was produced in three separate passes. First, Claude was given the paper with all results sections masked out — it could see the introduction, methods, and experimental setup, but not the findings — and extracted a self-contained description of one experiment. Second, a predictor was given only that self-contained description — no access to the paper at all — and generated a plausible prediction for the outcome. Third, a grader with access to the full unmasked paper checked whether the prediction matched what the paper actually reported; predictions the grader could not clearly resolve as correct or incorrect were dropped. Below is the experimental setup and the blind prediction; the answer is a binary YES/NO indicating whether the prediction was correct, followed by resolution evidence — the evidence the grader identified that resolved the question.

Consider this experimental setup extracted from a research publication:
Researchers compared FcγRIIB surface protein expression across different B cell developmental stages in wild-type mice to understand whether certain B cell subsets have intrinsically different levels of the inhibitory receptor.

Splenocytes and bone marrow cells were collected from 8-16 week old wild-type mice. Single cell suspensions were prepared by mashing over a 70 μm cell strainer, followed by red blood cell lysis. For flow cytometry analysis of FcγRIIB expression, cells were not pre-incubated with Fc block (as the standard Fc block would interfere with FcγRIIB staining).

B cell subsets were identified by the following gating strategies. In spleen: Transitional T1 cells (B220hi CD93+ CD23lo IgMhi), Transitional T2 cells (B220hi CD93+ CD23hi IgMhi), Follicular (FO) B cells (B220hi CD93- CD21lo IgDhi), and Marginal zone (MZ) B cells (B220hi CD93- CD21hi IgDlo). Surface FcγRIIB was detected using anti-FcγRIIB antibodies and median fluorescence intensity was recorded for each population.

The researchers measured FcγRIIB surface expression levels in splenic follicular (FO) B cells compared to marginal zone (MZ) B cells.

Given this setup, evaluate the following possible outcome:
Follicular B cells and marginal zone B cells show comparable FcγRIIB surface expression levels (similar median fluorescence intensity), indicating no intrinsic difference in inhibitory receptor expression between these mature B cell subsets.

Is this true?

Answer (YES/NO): NO